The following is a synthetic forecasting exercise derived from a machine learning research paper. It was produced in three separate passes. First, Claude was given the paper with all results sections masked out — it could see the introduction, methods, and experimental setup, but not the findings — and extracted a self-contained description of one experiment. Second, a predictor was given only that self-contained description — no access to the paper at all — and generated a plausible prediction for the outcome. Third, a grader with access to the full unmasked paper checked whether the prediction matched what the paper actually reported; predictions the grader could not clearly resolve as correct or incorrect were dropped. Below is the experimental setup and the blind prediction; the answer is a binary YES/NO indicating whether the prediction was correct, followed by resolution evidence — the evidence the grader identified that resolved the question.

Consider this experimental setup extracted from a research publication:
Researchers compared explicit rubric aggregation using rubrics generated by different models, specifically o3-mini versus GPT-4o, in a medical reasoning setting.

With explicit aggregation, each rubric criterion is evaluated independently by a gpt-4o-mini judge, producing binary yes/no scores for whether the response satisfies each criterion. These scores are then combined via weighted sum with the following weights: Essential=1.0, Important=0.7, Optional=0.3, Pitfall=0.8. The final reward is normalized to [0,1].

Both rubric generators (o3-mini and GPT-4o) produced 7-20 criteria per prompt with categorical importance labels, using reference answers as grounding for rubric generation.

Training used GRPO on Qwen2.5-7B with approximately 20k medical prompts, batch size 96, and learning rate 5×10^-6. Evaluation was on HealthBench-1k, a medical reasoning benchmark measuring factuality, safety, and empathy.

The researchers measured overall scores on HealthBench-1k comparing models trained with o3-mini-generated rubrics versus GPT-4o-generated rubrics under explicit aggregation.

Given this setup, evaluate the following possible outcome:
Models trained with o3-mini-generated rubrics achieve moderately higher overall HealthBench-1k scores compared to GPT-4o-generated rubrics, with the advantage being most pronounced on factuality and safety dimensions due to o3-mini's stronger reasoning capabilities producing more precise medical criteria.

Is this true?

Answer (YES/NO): NO